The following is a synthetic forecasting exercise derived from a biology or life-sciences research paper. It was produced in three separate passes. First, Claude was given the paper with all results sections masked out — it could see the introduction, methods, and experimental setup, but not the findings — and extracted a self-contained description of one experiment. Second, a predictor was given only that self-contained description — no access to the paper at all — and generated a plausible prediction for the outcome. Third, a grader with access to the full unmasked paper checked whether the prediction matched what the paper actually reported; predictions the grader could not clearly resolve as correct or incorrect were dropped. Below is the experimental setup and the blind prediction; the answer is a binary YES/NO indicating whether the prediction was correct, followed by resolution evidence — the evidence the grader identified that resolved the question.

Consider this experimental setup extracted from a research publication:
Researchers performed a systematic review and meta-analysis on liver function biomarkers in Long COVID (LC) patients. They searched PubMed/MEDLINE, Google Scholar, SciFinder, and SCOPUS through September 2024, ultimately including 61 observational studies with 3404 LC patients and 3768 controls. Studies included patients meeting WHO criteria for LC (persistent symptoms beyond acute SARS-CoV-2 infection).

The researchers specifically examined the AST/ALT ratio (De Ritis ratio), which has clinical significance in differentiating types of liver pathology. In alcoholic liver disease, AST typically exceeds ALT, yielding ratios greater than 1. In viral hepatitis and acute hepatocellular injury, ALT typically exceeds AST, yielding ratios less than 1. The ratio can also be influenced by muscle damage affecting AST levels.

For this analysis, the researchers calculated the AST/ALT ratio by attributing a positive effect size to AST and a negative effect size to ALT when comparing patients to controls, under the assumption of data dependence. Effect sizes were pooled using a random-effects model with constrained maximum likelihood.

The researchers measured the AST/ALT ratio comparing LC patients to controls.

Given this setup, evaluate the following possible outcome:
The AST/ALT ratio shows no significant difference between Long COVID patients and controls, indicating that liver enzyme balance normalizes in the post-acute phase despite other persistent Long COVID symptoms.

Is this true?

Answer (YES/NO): YES